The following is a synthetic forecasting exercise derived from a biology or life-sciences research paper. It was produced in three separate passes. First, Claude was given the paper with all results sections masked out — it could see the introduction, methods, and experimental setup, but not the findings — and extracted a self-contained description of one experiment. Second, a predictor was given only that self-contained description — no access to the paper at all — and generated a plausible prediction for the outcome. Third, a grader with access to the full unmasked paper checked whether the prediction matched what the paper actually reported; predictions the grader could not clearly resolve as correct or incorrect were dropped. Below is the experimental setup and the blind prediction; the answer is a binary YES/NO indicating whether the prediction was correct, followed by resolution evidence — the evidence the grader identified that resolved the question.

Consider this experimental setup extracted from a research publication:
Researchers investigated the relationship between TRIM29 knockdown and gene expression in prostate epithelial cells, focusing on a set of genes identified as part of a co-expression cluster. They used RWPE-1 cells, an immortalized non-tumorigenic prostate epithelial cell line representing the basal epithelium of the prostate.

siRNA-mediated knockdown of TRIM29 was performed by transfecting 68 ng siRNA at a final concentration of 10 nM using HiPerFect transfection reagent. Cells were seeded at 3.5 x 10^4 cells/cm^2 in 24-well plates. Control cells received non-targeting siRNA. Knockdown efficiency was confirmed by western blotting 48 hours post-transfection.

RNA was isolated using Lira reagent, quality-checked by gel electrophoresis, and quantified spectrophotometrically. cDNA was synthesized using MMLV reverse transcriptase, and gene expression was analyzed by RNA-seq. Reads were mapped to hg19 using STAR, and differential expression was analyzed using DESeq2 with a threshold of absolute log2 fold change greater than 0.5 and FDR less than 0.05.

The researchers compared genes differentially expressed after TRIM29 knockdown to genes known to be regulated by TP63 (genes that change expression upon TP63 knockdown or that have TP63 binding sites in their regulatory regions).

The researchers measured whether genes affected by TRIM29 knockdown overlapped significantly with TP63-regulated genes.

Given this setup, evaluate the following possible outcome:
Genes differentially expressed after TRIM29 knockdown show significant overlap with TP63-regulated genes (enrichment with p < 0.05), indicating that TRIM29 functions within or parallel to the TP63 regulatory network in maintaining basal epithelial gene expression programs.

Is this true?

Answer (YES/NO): YES